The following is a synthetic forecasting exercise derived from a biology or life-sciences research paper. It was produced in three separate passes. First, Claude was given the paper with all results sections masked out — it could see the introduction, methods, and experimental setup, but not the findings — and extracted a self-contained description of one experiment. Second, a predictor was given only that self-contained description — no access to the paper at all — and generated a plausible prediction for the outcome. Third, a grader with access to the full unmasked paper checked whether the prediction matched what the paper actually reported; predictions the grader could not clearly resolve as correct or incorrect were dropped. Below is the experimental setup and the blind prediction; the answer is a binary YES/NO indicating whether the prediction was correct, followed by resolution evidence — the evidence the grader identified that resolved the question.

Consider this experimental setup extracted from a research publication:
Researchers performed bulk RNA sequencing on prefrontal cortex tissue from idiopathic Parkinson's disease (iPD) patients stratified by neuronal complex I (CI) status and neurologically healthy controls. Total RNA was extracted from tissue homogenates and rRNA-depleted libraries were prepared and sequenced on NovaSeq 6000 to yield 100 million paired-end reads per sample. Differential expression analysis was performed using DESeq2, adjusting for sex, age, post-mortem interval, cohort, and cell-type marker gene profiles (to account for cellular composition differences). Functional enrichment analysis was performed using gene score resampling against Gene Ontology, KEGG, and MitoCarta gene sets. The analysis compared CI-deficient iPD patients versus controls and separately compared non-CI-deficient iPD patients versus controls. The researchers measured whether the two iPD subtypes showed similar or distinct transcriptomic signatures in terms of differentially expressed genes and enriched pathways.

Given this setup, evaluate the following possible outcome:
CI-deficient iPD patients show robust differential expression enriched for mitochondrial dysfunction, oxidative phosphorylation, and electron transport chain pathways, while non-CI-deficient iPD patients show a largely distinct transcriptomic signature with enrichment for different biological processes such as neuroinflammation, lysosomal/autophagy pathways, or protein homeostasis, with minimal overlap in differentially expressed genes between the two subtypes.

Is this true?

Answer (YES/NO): NO